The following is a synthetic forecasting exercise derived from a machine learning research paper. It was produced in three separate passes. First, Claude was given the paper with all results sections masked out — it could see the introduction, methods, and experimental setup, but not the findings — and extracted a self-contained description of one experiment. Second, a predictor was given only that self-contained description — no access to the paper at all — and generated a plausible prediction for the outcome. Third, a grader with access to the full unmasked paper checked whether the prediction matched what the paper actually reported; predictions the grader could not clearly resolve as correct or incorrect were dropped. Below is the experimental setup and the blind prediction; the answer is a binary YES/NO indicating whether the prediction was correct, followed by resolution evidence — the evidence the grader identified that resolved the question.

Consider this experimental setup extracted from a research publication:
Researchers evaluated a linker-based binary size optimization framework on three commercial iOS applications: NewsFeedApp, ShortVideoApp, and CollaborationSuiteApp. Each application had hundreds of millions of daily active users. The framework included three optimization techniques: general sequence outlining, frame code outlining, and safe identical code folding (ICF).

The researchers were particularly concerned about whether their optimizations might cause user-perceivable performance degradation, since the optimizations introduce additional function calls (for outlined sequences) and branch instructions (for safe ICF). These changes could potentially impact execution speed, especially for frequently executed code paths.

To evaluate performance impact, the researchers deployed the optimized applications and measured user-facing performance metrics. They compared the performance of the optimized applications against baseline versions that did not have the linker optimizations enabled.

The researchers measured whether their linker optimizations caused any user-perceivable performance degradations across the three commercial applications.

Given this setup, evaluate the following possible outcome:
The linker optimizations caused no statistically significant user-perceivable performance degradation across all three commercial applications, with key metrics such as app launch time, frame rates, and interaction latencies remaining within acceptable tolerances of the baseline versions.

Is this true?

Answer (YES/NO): NO